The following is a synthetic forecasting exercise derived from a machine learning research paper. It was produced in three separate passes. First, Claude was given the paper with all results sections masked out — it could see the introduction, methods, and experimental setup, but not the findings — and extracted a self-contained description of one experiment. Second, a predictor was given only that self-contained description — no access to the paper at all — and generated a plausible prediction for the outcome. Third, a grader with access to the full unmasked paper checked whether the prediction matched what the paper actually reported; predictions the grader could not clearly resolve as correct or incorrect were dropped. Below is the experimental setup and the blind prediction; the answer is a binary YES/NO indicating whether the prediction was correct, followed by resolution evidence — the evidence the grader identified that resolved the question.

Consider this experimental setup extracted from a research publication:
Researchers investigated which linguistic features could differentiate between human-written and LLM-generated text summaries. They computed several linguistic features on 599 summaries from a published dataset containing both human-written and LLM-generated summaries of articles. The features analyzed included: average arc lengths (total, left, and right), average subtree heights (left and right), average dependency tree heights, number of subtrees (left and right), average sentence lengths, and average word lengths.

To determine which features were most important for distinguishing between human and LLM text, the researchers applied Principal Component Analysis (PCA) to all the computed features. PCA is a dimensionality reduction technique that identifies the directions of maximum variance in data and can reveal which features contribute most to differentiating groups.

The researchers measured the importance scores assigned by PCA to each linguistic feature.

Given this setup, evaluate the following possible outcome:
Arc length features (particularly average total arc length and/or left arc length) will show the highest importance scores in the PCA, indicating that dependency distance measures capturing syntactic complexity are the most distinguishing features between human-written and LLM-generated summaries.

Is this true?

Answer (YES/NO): NO